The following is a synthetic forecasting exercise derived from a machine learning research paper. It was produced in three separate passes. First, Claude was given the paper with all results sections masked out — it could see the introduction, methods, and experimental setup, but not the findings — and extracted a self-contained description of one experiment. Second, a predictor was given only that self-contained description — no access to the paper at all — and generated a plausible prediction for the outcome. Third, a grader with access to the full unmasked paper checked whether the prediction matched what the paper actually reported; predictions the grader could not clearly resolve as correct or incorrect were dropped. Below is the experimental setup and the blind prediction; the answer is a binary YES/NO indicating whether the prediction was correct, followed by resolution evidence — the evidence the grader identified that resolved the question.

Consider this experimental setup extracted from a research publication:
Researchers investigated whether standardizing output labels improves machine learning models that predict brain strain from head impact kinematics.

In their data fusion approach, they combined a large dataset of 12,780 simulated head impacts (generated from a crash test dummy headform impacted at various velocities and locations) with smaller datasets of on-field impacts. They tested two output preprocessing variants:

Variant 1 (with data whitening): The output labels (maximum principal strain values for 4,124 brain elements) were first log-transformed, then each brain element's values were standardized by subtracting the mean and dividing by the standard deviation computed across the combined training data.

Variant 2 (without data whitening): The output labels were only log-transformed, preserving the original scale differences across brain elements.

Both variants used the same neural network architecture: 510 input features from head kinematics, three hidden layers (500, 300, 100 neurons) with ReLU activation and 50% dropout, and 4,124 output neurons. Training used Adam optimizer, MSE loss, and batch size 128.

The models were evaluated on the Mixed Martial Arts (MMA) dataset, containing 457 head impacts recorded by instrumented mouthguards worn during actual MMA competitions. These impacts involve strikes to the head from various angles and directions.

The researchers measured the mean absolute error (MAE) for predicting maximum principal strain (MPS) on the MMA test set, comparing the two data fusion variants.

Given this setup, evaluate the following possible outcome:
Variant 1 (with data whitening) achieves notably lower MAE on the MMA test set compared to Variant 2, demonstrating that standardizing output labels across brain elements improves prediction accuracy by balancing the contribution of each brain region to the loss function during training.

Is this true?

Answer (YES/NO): YES